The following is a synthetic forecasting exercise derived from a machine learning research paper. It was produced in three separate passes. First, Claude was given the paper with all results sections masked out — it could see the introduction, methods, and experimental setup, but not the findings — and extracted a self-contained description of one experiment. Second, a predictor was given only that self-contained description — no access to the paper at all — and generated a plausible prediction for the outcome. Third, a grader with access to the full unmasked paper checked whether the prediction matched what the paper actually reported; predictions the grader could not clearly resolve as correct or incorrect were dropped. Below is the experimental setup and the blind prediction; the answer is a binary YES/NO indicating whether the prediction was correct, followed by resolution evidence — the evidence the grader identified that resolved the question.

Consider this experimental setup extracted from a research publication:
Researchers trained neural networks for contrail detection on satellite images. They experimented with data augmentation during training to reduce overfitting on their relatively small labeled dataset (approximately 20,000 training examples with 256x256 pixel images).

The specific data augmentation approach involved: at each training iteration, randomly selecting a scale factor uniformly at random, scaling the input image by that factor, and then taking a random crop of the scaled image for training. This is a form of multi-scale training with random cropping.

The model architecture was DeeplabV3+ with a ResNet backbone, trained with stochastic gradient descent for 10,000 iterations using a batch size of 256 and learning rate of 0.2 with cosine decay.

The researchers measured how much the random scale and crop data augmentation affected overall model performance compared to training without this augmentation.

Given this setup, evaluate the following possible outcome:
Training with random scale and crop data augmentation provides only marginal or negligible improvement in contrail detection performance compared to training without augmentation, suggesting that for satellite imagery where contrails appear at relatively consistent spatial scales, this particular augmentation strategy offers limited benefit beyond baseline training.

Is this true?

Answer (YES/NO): NO